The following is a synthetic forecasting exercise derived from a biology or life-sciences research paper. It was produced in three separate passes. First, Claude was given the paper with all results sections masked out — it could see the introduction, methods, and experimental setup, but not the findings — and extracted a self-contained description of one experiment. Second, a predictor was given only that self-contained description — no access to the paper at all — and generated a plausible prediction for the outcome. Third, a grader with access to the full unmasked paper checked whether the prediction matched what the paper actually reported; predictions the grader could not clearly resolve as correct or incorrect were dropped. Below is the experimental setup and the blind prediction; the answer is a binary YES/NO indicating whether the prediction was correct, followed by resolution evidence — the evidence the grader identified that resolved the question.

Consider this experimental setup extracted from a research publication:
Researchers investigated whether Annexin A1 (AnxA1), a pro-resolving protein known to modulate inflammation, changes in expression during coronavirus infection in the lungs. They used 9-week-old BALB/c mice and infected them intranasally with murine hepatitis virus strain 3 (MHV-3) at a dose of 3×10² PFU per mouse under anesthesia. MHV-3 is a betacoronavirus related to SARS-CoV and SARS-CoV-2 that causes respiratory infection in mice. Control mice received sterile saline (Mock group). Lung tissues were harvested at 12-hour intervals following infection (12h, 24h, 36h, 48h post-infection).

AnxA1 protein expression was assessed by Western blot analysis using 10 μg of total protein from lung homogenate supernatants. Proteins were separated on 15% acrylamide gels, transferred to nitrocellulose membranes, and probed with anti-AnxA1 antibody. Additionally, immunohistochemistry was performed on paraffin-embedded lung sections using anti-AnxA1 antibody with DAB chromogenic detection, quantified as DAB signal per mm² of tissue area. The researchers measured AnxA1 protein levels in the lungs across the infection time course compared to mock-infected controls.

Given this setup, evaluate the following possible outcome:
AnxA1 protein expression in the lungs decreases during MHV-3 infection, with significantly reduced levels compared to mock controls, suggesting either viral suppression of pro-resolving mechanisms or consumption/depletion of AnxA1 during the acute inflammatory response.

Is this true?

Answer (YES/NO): NO